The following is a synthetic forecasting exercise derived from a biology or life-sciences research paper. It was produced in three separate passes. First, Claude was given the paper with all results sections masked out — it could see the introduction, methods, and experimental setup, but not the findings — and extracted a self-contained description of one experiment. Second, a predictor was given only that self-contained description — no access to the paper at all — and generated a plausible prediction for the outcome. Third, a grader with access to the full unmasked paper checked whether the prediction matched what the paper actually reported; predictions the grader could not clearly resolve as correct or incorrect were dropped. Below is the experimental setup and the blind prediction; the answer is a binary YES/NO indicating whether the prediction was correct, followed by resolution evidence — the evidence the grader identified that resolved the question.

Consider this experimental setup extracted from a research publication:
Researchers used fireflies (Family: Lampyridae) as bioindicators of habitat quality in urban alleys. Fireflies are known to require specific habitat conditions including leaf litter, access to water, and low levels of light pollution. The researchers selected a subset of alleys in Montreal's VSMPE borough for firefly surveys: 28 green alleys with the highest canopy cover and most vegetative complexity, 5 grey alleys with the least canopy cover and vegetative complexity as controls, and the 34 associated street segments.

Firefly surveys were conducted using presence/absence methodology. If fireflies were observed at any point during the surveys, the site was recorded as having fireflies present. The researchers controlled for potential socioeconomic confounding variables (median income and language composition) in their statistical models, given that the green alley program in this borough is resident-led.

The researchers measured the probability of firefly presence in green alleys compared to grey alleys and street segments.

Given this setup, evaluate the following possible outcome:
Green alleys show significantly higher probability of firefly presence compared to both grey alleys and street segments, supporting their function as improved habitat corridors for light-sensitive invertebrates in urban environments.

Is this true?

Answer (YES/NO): NO